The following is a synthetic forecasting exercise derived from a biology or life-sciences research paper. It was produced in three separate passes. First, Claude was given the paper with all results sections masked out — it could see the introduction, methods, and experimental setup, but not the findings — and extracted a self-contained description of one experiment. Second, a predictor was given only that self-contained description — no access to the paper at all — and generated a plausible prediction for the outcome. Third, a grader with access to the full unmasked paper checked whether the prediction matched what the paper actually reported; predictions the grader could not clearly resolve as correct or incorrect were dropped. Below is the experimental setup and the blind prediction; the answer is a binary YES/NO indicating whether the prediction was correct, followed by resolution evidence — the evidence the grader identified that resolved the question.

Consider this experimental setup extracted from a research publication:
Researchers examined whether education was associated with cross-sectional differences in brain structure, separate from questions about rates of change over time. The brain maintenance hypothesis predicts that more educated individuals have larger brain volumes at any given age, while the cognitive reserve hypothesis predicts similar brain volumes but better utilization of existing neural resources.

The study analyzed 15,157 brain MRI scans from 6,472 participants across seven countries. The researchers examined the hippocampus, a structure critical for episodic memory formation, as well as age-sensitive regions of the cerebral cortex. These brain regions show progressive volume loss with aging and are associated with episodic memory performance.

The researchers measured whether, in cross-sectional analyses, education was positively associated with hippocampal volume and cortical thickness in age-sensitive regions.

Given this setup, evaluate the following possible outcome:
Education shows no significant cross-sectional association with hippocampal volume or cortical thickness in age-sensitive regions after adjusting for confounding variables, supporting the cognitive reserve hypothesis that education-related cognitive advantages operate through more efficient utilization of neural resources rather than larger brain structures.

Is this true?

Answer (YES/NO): NO